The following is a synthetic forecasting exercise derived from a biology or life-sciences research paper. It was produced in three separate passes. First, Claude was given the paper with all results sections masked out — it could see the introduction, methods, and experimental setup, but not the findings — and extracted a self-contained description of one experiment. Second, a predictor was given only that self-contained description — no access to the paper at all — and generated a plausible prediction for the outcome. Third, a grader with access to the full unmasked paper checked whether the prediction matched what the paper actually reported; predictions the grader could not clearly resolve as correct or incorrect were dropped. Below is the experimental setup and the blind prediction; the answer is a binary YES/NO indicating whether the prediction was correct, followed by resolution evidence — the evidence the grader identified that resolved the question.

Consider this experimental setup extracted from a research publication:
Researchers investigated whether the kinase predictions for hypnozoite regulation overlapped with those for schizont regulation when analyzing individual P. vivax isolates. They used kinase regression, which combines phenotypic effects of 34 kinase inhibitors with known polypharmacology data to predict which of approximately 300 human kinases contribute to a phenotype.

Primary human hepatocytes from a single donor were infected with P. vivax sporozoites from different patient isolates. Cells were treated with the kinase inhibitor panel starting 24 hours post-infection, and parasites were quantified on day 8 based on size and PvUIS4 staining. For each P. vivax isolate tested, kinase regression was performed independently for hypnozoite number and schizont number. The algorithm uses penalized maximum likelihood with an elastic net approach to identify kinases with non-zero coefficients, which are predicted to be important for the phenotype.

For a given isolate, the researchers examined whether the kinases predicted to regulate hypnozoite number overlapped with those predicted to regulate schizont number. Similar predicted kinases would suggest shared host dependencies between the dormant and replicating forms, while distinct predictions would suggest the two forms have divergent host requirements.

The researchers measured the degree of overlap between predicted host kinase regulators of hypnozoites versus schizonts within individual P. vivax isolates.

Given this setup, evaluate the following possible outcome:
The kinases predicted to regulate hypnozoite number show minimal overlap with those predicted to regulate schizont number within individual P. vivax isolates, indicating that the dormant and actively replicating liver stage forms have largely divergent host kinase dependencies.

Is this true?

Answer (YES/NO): NO